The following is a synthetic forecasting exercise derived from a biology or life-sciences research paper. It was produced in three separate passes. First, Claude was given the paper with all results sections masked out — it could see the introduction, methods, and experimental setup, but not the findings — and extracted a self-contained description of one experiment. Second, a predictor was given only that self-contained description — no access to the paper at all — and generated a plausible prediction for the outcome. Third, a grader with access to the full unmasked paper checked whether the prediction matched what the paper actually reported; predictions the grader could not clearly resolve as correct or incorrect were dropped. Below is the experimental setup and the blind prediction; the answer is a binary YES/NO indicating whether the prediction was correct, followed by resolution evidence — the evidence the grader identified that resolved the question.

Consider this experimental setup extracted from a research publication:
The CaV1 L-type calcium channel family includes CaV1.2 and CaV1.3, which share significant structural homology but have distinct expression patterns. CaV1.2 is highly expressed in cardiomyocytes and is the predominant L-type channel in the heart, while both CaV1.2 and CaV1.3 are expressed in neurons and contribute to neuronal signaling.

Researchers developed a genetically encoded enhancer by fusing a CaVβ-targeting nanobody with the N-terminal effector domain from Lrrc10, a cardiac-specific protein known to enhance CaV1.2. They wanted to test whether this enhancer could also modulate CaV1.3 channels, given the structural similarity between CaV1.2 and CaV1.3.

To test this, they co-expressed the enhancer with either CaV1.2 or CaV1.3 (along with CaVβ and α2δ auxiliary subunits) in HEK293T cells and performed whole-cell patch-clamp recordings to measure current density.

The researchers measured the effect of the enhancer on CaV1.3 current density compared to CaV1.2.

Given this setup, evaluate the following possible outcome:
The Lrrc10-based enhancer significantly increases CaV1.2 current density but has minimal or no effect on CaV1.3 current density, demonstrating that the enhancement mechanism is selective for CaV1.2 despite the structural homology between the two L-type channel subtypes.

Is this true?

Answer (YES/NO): NO